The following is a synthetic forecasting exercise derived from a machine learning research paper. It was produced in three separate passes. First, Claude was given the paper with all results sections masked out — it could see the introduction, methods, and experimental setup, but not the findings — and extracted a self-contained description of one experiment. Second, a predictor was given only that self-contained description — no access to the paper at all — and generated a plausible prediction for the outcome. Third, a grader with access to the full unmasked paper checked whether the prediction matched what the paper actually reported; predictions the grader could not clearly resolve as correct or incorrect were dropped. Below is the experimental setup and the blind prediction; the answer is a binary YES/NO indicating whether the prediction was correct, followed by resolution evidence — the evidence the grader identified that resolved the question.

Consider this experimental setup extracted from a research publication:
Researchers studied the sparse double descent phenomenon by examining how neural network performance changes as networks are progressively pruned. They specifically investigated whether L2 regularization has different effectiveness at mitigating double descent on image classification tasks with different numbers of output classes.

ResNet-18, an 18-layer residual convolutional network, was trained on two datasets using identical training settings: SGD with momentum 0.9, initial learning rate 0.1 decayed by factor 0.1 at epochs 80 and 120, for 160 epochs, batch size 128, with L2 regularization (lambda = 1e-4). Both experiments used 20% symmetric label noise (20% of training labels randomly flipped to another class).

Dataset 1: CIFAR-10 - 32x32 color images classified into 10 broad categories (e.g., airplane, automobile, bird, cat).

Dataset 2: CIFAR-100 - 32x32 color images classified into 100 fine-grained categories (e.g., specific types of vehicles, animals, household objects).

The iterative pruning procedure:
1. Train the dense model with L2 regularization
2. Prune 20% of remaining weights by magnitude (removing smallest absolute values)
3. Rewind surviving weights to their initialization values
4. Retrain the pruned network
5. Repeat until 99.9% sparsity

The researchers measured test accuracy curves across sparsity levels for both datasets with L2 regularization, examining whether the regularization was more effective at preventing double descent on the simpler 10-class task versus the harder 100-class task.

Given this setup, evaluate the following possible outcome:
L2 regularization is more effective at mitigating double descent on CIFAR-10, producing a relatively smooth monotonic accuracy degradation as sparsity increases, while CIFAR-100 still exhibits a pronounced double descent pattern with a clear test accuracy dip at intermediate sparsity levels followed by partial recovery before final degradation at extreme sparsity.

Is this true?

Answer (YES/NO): NO